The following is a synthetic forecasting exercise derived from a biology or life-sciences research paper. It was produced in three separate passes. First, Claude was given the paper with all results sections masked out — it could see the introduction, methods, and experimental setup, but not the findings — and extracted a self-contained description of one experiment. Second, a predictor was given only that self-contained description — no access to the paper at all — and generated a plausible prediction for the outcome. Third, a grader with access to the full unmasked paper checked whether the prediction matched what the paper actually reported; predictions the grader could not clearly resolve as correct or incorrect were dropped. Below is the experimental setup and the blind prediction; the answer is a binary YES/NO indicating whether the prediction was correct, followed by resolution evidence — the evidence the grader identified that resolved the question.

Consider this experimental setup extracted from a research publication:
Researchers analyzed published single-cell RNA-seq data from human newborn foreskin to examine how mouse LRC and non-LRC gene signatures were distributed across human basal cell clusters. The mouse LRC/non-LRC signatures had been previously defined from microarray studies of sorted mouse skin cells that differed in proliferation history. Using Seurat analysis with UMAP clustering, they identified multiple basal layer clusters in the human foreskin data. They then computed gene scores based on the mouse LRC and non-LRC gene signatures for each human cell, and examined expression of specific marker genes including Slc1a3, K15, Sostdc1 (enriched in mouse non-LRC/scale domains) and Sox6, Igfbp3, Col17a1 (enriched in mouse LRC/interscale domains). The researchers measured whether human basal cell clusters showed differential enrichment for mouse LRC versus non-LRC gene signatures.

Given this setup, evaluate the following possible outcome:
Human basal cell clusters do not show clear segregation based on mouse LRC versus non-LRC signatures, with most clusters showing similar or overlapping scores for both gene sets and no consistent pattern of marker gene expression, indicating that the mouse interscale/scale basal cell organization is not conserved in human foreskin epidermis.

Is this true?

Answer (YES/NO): NO